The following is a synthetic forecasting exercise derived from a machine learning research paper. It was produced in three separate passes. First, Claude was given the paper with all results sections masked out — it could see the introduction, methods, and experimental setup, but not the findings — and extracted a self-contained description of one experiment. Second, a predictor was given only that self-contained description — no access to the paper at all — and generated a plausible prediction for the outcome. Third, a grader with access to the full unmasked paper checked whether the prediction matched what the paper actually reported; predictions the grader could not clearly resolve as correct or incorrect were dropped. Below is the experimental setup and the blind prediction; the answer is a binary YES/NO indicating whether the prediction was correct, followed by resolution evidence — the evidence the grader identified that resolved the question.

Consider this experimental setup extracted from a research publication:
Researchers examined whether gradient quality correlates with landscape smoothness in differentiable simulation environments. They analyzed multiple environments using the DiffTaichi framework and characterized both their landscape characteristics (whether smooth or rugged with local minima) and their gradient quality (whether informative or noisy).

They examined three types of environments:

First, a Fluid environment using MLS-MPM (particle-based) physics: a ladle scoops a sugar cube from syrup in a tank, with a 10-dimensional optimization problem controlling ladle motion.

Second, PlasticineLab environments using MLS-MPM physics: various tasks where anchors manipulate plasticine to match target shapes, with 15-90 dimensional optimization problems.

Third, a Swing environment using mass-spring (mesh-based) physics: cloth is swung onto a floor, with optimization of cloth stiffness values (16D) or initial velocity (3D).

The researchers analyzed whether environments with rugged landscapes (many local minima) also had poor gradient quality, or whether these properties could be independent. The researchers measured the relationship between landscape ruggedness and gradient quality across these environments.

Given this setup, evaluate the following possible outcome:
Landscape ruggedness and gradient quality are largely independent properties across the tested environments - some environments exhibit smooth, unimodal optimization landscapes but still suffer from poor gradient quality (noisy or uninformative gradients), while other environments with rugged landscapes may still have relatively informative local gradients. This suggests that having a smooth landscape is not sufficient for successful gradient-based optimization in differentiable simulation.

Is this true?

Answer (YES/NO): NO